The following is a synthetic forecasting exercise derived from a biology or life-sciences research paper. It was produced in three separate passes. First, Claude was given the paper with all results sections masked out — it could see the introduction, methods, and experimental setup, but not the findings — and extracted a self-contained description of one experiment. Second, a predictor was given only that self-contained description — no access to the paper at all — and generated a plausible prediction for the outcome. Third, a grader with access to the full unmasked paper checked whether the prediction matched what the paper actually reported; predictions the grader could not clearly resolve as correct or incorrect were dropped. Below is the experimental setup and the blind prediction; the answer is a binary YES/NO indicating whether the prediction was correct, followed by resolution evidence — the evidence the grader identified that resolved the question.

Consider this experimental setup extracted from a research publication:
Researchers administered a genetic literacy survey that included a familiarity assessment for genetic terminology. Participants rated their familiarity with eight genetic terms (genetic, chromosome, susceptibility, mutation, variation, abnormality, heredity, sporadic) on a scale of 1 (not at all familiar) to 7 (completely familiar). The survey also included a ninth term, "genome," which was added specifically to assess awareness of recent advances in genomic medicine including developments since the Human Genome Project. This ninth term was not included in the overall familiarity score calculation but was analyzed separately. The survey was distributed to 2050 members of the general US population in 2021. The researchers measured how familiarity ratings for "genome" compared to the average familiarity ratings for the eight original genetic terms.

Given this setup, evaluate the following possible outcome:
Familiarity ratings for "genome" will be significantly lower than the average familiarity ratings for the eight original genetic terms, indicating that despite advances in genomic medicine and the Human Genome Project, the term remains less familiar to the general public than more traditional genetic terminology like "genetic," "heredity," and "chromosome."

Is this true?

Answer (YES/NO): YES